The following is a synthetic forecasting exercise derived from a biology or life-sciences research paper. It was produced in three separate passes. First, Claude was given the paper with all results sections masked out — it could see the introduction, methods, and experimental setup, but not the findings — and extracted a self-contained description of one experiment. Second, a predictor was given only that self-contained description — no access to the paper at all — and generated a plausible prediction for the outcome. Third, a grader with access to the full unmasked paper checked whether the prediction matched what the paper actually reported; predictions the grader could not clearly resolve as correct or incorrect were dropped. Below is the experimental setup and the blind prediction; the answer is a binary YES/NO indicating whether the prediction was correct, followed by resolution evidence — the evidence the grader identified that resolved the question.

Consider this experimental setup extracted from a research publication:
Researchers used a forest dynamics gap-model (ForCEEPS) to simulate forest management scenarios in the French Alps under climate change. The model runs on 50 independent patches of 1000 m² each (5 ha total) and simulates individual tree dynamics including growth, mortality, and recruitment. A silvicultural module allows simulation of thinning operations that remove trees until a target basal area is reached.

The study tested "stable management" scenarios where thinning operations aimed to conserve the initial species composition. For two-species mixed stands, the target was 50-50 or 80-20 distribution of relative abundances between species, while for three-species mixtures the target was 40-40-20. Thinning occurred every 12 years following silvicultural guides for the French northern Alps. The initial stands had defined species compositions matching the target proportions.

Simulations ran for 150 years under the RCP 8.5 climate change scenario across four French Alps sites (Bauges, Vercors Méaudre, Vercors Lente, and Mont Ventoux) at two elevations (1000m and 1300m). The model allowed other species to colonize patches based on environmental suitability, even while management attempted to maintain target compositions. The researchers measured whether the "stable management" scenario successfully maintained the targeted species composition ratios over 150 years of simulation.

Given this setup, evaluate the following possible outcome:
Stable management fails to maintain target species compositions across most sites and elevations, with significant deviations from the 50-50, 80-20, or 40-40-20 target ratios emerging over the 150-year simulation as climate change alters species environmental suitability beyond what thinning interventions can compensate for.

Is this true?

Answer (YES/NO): YES